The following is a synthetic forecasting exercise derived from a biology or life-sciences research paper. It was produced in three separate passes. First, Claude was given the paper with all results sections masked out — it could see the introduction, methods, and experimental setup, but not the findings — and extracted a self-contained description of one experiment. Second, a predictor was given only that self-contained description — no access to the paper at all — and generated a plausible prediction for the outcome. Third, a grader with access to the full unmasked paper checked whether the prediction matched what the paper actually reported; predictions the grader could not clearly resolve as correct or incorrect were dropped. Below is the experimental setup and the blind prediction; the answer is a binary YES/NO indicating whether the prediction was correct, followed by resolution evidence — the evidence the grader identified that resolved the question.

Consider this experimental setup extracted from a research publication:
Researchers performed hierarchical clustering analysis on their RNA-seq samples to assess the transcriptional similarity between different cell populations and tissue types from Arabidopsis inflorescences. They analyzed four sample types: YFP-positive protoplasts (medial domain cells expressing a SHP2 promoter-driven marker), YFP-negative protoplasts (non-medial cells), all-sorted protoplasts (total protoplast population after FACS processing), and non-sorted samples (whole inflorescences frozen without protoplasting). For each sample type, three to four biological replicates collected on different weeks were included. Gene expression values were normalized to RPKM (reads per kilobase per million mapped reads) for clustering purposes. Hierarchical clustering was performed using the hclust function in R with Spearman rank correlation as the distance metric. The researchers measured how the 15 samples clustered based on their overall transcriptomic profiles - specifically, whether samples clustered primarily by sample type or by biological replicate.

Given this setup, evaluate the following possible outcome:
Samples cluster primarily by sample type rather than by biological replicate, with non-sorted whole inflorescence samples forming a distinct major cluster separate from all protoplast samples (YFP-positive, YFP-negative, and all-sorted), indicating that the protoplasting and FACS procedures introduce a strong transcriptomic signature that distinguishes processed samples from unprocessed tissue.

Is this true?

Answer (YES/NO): NO